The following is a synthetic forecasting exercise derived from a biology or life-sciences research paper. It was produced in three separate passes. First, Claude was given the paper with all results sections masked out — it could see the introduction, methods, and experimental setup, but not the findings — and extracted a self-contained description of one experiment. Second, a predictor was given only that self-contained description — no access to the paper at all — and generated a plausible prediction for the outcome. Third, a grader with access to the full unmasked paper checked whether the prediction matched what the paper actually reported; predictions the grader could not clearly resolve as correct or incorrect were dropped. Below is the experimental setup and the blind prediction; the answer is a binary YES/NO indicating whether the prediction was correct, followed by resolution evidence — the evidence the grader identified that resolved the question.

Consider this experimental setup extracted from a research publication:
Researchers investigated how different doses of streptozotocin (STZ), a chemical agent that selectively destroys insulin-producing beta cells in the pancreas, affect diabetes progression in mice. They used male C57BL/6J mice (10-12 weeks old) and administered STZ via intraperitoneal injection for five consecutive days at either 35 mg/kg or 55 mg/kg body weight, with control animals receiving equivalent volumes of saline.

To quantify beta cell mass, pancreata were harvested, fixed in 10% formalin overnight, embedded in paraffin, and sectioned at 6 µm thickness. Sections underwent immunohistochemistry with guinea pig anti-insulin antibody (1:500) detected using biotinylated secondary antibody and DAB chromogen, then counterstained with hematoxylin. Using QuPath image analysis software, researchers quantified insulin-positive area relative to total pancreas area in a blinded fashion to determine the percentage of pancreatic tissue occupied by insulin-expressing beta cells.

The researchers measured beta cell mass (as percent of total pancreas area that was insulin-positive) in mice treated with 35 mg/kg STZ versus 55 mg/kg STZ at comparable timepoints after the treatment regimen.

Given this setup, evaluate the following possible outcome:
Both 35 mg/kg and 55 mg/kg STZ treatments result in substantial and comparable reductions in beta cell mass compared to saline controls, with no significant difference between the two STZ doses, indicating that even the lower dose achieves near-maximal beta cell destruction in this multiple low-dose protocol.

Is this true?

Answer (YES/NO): YES